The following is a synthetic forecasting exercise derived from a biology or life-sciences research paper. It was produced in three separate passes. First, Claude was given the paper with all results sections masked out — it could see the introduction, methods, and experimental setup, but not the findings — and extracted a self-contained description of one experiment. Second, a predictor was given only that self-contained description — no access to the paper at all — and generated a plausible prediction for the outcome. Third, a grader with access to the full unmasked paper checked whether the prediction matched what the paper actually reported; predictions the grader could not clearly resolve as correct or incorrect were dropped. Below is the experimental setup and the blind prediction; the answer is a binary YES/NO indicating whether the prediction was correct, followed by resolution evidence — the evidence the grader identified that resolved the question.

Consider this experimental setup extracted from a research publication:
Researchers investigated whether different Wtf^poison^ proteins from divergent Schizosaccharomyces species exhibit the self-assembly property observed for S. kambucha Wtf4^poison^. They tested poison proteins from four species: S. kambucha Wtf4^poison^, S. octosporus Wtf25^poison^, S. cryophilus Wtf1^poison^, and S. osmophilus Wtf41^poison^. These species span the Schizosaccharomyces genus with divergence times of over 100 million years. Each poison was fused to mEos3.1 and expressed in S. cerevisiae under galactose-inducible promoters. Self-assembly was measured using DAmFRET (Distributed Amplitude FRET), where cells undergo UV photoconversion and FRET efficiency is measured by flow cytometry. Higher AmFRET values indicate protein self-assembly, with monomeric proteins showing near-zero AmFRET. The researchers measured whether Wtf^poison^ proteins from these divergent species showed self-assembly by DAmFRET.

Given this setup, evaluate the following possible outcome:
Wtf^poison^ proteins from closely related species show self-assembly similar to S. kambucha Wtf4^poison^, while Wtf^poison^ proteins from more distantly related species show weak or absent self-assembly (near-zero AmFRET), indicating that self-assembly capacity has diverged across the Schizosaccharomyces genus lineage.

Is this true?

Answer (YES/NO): NO